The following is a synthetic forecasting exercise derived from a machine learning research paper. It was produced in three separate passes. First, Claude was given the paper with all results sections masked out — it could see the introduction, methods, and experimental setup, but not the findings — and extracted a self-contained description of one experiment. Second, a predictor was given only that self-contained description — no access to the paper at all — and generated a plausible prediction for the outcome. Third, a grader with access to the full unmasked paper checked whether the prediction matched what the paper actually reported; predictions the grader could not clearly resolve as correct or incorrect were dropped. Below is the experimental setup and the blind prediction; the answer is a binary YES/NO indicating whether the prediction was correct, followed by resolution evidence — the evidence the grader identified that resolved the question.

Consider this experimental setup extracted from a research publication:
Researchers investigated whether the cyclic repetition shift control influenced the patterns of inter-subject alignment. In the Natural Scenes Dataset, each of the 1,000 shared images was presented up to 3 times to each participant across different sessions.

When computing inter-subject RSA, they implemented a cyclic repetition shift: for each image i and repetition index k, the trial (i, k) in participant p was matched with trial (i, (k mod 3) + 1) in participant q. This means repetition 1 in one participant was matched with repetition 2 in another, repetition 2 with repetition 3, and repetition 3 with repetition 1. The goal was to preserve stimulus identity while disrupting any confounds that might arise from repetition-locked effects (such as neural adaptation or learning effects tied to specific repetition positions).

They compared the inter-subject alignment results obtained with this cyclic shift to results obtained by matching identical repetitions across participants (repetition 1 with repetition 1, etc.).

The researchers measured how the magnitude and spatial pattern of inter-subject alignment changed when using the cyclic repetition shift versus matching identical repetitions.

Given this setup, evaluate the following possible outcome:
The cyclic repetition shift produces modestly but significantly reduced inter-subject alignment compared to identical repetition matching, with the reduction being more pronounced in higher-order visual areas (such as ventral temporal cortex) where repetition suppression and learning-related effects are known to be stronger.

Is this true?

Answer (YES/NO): NO